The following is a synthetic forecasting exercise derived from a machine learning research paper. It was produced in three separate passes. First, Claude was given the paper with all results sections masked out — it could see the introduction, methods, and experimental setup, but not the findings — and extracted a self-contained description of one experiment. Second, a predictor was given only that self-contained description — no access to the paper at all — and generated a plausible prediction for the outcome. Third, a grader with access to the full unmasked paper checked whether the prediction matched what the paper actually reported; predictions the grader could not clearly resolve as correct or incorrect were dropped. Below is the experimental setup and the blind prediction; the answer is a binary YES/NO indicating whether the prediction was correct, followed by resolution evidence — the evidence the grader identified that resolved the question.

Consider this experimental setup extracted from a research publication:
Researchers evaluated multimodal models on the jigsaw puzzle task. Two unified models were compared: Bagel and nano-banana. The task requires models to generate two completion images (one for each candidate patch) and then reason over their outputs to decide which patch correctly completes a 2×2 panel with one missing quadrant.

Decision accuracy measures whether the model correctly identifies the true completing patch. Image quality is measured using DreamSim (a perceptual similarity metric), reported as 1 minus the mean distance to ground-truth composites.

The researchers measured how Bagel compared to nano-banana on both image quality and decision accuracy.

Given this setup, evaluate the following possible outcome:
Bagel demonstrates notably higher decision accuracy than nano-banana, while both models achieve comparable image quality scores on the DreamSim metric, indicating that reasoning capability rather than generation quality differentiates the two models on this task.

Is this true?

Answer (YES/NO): NO